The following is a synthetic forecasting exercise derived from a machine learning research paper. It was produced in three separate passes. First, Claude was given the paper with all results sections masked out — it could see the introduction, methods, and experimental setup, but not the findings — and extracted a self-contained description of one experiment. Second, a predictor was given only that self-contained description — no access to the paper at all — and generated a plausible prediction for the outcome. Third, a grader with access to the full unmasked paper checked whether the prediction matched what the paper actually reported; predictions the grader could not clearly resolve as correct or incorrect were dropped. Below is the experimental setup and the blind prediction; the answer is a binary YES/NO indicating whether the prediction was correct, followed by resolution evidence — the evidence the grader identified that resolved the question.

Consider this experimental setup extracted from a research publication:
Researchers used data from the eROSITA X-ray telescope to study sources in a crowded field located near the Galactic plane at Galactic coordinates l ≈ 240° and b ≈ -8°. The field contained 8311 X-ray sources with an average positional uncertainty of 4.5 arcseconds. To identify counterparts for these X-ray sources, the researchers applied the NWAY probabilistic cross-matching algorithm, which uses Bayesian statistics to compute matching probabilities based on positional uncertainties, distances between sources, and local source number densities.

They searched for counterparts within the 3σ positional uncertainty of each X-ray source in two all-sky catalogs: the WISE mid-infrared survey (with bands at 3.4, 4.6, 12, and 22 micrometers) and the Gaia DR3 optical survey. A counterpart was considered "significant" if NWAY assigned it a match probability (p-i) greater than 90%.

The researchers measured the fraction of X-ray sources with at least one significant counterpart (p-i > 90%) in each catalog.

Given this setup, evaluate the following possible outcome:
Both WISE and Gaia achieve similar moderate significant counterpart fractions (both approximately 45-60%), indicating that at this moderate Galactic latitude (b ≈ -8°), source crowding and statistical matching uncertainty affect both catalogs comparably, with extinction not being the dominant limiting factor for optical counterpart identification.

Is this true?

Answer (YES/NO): NO